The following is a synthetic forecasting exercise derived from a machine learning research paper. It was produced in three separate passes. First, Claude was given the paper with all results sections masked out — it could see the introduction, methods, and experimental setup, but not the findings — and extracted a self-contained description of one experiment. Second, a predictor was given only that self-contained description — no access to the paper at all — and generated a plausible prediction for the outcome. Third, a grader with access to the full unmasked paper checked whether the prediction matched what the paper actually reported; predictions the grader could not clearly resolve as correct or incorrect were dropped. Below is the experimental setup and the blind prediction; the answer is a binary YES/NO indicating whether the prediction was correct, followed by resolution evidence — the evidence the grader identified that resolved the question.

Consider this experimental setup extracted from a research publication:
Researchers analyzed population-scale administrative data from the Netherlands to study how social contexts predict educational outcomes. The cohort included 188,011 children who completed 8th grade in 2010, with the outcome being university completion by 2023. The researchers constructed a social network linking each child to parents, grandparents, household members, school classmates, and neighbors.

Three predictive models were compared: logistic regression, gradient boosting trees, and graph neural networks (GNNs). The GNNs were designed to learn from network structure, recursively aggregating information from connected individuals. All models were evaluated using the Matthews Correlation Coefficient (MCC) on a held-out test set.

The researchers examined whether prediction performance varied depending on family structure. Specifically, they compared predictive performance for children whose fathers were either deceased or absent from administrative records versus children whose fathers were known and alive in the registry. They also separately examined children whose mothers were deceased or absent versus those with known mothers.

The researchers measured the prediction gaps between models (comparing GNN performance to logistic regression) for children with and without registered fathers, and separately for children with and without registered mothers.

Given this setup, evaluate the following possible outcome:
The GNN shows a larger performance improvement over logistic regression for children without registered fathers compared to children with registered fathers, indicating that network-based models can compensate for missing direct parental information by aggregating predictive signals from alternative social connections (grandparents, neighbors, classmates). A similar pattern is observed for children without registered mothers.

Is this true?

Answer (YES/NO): NO